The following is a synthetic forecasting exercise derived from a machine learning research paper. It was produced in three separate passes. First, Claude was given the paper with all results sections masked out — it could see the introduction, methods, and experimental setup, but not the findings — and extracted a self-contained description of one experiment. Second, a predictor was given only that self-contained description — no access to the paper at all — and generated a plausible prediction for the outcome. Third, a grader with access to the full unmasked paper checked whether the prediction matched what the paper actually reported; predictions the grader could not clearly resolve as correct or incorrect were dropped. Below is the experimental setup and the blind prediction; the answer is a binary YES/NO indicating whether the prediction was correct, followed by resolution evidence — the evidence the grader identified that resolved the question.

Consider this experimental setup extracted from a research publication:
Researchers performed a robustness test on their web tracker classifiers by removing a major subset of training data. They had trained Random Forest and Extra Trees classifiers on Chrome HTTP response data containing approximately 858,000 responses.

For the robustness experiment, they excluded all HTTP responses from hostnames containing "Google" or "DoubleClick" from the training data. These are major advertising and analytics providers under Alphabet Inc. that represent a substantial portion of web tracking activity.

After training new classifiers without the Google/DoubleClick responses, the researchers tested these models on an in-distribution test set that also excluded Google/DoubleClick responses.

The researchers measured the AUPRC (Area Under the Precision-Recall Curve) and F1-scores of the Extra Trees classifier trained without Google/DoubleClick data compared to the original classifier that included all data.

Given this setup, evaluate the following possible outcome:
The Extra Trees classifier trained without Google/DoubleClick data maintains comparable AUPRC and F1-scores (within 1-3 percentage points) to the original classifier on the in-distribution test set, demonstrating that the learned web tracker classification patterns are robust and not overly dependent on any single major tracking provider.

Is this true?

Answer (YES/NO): YES